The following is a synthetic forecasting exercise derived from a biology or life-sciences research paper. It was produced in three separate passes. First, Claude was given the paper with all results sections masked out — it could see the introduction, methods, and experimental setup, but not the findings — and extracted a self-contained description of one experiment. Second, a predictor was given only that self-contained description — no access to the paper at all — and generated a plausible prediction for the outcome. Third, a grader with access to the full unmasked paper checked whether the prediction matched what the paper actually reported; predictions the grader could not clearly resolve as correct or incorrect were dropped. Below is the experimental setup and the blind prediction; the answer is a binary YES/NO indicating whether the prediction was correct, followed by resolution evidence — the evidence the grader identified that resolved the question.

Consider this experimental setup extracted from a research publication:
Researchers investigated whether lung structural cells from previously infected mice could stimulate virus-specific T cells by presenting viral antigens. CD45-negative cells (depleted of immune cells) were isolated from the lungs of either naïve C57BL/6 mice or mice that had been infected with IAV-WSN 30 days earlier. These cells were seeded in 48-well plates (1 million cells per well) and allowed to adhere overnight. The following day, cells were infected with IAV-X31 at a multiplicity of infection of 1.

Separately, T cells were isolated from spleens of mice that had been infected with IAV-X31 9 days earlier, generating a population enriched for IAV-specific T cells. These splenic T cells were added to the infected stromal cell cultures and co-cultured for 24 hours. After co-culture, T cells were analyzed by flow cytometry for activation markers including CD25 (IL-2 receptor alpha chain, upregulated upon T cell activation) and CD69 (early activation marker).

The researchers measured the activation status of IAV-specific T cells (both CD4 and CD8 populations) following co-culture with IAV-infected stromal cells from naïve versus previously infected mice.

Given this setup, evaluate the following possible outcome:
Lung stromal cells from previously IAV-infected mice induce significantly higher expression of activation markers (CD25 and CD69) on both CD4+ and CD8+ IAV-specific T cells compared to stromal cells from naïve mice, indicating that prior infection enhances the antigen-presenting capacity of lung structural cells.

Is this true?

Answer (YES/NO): NO